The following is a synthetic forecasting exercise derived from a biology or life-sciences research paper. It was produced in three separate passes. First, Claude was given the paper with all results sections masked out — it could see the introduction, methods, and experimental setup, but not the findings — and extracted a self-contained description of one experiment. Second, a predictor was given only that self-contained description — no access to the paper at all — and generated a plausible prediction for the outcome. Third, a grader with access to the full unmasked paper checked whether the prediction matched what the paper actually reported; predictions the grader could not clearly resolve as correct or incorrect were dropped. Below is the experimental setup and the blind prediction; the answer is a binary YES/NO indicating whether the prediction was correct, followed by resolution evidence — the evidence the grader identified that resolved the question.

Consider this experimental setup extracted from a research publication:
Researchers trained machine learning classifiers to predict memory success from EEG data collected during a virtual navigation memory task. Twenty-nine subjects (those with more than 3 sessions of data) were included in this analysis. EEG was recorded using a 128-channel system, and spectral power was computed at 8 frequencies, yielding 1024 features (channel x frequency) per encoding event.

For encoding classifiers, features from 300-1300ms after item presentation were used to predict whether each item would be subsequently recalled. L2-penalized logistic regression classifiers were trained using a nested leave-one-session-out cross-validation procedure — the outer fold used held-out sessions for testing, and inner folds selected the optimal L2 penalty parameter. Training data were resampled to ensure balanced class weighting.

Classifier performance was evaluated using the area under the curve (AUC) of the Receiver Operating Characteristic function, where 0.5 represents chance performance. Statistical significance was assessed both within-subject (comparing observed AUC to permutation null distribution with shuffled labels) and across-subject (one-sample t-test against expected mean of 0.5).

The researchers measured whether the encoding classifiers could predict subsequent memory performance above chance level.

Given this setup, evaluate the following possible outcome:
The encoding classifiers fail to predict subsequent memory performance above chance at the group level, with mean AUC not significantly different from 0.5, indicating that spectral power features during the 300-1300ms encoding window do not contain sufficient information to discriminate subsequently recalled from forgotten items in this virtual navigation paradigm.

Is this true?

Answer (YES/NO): NO